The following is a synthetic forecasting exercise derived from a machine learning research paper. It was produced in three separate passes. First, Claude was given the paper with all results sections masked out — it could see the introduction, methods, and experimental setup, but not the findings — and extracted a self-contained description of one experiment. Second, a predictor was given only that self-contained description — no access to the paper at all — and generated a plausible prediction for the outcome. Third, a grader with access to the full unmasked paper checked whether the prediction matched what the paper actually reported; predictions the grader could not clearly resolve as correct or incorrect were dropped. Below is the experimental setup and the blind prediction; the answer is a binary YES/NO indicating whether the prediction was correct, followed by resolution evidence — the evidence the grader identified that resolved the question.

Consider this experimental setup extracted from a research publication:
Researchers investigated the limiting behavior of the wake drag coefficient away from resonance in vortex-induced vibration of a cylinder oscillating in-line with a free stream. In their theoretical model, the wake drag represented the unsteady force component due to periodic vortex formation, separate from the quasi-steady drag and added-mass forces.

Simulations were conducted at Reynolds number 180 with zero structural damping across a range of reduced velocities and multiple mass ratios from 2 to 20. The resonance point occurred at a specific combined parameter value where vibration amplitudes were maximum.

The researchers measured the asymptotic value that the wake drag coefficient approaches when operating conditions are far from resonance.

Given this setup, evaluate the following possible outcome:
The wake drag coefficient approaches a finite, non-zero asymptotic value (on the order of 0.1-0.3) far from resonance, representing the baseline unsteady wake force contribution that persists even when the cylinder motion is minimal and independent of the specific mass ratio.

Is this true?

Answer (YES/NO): NO